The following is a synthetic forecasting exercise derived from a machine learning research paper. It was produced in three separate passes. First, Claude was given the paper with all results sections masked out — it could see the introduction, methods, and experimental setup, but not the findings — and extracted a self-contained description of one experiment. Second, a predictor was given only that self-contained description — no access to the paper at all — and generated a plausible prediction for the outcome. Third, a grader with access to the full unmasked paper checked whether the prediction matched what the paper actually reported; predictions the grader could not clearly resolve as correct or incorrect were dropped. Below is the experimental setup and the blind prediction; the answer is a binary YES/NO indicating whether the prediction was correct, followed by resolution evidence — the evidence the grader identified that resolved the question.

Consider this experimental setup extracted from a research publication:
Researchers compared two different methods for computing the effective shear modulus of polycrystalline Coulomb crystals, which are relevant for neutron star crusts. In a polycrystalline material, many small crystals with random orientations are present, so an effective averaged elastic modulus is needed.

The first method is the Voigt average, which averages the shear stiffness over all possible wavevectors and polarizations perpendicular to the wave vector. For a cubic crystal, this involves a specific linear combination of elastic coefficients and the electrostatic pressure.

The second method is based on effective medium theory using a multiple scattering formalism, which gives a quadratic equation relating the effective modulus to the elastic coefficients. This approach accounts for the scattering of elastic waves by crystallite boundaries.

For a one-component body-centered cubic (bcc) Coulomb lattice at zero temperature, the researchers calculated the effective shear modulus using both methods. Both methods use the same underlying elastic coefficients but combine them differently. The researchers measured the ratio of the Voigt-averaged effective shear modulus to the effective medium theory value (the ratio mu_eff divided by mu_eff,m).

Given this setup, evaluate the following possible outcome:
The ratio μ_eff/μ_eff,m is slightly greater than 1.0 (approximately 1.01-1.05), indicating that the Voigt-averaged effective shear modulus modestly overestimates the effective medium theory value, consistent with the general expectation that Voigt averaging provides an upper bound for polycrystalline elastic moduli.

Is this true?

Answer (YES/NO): NO